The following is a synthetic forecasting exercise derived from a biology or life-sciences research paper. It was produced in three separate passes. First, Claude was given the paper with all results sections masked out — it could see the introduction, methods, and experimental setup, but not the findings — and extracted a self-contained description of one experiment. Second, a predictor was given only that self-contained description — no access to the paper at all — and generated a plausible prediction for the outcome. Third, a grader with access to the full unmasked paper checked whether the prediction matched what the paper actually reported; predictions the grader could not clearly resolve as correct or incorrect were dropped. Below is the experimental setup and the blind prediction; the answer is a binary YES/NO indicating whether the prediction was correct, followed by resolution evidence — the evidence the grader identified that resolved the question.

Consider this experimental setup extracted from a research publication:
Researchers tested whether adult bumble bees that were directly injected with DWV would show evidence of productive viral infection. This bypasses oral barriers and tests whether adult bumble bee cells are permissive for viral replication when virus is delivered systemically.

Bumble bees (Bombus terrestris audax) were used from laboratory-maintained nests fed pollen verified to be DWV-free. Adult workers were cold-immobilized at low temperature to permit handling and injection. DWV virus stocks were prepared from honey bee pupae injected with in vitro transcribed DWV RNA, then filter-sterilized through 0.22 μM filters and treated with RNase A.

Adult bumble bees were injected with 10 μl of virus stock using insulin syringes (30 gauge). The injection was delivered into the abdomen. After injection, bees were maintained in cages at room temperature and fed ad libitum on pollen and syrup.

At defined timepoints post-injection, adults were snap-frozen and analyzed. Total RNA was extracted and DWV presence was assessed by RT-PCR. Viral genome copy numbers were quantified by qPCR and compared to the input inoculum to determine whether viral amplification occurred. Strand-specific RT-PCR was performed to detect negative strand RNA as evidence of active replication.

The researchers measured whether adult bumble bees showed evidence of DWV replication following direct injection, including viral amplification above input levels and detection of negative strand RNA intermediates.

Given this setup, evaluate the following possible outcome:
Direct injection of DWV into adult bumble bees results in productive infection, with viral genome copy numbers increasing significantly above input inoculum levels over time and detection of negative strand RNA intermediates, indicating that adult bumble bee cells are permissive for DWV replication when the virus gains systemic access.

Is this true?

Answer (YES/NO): YES